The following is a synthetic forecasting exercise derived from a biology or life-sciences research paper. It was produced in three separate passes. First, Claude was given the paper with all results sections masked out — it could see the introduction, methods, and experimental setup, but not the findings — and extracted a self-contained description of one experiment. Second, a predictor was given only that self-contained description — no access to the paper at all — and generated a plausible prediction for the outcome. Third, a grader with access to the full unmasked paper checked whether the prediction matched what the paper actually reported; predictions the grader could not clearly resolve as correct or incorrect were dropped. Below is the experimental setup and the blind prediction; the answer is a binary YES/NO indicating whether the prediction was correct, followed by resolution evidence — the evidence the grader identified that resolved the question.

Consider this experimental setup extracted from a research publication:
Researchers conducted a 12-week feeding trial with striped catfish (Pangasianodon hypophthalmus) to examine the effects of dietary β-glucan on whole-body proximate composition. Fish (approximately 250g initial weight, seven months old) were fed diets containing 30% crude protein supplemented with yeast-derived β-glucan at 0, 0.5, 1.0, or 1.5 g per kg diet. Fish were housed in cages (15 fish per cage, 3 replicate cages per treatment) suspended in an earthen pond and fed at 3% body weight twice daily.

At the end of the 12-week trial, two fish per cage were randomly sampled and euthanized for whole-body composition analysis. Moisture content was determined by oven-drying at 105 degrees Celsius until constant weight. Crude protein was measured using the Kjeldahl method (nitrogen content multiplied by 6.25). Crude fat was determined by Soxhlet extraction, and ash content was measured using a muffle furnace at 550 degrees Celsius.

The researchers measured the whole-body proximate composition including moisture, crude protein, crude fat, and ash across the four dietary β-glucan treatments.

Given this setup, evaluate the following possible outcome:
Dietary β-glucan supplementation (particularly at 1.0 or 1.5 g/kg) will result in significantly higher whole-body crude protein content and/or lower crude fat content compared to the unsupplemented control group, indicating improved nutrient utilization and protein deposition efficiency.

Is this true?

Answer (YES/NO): NO